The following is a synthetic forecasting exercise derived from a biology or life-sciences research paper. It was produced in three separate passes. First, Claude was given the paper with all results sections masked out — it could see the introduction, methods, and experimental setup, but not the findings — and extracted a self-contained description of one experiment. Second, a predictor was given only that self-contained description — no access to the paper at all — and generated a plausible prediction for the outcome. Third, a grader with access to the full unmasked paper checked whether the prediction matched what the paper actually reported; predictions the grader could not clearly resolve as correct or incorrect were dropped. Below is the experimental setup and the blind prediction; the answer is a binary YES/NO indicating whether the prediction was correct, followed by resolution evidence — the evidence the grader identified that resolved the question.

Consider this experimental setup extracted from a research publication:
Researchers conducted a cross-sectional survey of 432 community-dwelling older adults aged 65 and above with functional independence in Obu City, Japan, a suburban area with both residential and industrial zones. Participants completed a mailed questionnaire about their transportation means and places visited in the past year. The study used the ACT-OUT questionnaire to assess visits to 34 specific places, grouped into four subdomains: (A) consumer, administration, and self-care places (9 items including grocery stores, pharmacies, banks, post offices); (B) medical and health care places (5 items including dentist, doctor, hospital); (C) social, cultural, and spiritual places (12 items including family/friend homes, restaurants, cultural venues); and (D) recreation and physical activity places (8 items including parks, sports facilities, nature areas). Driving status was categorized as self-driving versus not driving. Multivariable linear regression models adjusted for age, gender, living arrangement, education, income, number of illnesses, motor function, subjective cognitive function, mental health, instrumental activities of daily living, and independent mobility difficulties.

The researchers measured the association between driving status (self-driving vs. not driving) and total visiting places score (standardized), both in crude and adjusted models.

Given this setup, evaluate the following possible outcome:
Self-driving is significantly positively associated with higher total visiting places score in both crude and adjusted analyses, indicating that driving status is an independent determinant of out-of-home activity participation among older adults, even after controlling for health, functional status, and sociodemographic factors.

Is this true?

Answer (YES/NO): YES